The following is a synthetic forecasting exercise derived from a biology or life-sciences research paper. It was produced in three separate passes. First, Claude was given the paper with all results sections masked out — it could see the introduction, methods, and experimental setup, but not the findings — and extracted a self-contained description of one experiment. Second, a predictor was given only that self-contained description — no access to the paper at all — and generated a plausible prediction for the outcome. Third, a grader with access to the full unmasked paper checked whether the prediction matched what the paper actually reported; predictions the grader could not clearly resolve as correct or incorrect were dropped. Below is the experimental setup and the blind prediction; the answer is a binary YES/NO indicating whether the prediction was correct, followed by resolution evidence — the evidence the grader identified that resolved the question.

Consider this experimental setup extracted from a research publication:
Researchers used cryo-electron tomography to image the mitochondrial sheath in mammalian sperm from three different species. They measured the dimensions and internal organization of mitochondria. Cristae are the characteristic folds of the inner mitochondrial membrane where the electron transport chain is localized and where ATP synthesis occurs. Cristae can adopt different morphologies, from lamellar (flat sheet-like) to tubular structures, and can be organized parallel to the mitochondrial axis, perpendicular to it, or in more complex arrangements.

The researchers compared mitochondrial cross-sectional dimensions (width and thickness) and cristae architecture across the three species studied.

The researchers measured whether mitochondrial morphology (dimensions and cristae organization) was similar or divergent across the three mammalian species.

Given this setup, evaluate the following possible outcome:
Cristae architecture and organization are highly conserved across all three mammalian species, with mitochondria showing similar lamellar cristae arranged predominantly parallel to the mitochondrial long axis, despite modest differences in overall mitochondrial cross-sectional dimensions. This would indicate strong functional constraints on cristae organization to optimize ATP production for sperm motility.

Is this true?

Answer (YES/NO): NO